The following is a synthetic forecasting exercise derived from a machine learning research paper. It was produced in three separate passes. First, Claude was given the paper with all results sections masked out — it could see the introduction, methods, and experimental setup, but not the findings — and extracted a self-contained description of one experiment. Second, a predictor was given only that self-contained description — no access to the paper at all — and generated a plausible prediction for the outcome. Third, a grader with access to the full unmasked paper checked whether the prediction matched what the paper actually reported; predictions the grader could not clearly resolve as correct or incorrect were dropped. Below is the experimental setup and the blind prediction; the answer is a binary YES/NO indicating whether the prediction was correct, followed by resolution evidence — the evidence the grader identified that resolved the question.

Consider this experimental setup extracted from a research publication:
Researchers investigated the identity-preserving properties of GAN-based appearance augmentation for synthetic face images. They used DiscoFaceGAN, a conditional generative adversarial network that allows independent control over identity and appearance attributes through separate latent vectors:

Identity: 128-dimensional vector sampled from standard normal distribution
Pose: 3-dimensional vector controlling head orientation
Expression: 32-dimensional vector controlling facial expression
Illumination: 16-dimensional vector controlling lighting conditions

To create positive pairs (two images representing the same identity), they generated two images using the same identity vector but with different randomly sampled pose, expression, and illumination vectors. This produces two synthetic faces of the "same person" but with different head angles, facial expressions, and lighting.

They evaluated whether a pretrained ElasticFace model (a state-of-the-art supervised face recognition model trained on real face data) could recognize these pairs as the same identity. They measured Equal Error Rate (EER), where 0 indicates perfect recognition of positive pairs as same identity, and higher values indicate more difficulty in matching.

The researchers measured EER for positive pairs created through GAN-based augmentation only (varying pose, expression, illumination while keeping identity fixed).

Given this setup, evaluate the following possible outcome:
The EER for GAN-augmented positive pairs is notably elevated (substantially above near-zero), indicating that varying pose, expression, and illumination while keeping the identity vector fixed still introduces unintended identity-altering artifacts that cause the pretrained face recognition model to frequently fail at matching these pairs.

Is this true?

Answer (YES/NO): NO